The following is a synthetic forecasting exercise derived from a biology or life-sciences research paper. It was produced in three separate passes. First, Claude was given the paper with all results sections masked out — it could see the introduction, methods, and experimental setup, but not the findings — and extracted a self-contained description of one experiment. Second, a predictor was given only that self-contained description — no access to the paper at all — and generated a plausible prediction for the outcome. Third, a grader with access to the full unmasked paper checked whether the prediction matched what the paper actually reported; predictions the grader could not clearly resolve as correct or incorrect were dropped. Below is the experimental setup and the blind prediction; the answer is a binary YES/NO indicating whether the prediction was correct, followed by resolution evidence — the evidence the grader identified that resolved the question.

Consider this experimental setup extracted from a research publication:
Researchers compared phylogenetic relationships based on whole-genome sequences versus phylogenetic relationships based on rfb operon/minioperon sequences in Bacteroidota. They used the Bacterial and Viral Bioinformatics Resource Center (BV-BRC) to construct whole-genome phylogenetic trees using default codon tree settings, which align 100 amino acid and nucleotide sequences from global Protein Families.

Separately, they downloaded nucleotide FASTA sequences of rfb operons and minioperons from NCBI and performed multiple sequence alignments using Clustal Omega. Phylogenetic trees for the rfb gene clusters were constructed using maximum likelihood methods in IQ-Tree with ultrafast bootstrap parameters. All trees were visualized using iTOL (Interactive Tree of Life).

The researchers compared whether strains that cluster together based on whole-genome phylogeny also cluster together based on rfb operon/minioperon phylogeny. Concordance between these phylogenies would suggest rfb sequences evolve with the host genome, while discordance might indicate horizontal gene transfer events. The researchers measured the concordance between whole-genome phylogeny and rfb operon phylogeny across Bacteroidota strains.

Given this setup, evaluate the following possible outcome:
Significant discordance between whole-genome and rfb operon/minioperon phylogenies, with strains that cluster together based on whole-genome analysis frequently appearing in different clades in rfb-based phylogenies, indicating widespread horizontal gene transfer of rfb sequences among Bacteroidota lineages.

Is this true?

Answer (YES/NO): YES